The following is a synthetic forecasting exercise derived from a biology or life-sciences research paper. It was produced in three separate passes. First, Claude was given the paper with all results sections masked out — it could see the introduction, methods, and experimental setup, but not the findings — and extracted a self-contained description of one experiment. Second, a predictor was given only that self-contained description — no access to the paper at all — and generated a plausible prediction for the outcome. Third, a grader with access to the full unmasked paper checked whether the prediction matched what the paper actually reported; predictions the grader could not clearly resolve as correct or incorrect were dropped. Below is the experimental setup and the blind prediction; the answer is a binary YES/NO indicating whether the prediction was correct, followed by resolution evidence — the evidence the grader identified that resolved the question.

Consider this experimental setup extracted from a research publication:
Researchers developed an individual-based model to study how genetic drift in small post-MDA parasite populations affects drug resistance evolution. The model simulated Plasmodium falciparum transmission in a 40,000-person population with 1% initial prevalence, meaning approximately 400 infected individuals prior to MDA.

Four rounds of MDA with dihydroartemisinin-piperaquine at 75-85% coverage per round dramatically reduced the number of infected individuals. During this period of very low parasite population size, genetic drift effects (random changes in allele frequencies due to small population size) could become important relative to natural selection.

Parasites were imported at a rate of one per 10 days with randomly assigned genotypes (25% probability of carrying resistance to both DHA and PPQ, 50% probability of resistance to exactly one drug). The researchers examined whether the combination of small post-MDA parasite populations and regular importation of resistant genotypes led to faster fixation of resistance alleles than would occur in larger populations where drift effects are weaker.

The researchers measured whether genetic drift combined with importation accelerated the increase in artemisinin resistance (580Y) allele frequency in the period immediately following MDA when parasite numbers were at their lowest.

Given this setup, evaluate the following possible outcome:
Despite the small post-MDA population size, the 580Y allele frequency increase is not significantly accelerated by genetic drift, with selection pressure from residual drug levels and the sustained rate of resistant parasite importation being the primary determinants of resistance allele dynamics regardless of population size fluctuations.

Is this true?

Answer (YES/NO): NO